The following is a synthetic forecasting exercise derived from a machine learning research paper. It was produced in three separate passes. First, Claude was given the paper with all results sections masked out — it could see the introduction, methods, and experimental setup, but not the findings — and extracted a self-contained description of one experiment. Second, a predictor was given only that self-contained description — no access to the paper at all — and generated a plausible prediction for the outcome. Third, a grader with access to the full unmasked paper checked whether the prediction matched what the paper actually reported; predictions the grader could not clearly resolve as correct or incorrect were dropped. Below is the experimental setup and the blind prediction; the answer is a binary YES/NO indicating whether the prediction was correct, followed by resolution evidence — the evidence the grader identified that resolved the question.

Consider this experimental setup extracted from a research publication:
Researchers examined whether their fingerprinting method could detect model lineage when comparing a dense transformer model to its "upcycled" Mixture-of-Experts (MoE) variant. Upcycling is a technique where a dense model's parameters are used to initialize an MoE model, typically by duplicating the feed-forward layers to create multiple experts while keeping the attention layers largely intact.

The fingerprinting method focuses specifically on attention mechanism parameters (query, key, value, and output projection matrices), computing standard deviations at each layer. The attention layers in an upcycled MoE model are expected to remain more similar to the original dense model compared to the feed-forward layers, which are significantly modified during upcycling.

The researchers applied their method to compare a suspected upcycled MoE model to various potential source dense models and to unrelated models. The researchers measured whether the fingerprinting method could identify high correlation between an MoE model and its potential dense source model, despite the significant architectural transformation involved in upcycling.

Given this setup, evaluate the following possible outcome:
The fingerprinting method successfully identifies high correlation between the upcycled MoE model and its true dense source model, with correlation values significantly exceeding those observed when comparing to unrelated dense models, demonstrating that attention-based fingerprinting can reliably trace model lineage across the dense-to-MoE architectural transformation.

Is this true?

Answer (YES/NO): YES